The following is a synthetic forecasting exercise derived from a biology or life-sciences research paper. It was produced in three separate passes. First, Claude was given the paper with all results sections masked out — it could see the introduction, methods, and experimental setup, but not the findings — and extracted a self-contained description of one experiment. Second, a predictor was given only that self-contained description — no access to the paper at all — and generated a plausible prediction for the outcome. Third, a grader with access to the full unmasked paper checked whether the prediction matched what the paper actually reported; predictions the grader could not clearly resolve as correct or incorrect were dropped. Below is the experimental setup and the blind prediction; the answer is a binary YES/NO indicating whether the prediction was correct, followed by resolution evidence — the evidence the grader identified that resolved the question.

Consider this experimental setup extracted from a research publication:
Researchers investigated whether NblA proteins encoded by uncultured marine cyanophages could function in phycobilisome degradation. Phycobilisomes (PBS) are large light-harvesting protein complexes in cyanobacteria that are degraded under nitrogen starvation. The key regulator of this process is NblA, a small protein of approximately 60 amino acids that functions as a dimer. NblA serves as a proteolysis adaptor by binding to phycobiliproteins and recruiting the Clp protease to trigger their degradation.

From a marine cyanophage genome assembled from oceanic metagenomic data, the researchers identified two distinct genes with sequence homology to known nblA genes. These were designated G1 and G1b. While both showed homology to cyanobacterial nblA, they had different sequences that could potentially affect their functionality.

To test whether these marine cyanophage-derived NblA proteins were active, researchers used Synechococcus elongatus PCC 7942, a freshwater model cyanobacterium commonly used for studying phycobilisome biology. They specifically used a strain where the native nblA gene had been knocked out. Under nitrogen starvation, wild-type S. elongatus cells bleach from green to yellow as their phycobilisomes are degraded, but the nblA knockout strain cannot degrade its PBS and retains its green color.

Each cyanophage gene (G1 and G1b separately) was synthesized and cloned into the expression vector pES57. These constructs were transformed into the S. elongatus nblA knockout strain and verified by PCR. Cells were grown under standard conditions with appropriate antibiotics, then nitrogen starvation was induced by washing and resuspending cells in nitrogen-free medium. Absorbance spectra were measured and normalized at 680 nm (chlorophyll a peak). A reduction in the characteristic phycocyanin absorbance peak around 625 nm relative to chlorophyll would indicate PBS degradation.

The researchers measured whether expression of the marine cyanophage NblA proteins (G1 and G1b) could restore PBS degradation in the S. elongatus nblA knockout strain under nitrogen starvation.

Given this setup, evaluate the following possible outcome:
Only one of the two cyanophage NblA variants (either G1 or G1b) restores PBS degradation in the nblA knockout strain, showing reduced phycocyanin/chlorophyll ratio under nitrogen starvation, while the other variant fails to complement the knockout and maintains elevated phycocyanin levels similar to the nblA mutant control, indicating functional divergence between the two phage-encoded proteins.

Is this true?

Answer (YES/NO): YES